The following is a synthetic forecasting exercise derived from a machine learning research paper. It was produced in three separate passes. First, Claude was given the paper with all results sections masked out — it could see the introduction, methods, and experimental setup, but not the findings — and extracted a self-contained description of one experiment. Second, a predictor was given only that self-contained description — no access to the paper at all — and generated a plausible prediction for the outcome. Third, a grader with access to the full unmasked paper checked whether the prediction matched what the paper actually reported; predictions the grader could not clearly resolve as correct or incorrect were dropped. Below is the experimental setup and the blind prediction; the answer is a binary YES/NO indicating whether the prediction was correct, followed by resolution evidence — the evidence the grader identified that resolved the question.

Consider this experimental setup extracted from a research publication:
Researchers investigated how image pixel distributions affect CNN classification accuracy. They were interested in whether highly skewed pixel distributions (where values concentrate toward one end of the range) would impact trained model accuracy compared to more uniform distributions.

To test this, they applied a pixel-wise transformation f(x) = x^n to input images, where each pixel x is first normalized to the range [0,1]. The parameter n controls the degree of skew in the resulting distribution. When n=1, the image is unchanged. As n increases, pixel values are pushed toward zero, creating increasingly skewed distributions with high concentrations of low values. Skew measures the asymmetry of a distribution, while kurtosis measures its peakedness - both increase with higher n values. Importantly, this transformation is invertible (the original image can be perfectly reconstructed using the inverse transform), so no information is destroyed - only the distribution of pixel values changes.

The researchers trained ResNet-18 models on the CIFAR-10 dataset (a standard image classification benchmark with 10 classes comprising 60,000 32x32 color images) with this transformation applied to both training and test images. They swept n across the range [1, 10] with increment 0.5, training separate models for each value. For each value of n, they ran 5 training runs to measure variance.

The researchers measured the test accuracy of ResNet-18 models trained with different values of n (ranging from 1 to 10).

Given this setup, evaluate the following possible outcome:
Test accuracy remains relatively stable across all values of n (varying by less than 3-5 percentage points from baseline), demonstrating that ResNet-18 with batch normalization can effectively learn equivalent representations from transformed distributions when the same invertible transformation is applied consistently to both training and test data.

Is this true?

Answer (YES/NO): NO